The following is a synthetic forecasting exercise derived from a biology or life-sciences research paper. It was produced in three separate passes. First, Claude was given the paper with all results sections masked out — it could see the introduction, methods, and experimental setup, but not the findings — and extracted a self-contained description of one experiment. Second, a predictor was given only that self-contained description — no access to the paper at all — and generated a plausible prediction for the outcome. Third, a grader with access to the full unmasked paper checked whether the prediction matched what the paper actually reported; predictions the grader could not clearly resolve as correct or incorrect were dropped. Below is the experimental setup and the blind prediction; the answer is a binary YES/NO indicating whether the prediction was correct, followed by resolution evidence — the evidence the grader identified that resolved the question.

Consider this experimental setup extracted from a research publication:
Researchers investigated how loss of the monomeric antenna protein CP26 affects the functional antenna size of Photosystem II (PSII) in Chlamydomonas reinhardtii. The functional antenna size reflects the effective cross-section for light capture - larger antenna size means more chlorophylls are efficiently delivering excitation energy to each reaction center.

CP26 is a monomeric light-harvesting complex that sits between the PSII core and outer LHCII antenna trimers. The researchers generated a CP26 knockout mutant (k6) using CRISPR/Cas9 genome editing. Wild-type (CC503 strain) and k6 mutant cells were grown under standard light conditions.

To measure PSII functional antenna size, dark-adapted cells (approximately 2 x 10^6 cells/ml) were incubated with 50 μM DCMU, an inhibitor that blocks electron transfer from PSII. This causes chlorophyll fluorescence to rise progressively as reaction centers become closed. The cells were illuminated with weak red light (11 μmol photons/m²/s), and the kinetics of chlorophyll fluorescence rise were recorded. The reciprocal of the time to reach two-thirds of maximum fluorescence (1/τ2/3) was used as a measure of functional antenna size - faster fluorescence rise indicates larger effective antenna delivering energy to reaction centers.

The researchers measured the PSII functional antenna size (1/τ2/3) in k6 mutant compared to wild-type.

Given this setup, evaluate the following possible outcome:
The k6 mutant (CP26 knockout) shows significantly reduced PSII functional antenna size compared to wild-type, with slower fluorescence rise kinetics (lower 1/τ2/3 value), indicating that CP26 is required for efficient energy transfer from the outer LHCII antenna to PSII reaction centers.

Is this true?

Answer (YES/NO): NO